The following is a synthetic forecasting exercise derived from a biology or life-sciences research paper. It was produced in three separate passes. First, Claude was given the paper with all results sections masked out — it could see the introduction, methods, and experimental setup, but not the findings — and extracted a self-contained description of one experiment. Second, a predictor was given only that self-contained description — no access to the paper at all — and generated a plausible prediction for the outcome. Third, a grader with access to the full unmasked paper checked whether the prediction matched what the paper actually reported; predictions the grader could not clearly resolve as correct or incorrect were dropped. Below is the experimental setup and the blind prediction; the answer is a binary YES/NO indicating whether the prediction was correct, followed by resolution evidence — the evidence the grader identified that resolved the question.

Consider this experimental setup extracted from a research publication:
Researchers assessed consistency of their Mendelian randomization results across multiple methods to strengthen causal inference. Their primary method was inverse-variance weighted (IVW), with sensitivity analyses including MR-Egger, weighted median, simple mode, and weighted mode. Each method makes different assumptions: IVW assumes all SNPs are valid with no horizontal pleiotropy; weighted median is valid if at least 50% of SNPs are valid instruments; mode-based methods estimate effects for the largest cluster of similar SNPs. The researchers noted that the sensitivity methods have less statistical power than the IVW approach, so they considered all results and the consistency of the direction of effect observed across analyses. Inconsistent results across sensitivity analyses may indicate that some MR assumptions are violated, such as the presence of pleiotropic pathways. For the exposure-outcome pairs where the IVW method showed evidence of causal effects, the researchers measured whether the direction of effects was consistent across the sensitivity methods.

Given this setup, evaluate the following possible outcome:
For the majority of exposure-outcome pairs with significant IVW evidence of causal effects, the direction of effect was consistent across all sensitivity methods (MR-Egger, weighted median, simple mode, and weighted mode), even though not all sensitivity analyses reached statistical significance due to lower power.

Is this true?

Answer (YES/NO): YES